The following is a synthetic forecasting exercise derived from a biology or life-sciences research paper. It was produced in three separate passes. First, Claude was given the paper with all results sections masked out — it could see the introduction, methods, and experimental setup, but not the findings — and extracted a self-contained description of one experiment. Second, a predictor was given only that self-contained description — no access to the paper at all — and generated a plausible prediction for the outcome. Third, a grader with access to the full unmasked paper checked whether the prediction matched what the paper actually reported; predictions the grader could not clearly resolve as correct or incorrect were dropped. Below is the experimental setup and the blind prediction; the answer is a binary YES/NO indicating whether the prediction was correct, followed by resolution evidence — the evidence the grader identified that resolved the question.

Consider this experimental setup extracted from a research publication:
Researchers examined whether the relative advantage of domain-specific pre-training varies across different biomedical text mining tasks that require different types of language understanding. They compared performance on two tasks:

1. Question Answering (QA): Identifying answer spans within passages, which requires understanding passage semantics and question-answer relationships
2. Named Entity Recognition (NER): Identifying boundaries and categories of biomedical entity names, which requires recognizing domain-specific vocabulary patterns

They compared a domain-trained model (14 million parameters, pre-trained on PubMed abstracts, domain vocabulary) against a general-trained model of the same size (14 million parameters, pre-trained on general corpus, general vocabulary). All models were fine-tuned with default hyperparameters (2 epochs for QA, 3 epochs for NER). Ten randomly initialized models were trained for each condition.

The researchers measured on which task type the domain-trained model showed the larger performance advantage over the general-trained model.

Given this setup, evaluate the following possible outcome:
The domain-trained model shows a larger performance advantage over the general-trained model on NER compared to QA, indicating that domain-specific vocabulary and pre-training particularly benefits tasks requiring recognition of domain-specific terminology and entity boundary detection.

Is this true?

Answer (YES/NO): YES